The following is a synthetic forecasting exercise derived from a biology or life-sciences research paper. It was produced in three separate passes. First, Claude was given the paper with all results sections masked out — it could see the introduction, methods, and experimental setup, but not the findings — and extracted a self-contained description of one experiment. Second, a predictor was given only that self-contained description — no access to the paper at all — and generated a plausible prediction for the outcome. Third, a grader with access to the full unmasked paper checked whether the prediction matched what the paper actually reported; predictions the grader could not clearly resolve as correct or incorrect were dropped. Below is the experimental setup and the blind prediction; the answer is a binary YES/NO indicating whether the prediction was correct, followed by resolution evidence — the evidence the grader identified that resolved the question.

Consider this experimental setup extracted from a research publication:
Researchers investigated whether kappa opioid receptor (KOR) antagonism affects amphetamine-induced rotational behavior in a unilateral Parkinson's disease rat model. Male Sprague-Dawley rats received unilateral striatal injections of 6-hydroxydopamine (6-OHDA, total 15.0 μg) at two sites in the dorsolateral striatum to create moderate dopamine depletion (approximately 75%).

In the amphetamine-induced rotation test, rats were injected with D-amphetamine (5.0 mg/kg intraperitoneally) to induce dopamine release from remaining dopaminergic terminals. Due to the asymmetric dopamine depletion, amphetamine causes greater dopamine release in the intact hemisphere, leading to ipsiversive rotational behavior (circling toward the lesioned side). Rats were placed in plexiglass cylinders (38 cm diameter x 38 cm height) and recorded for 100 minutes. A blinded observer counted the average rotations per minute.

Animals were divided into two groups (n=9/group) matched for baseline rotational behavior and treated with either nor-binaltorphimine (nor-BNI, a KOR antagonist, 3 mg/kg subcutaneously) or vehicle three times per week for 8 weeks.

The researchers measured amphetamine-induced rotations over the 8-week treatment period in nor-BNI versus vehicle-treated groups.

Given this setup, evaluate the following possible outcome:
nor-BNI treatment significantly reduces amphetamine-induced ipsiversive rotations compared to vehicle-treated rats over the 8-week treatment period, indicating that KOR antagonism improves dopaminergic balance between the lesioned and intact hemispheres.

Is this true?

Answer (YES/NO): NO